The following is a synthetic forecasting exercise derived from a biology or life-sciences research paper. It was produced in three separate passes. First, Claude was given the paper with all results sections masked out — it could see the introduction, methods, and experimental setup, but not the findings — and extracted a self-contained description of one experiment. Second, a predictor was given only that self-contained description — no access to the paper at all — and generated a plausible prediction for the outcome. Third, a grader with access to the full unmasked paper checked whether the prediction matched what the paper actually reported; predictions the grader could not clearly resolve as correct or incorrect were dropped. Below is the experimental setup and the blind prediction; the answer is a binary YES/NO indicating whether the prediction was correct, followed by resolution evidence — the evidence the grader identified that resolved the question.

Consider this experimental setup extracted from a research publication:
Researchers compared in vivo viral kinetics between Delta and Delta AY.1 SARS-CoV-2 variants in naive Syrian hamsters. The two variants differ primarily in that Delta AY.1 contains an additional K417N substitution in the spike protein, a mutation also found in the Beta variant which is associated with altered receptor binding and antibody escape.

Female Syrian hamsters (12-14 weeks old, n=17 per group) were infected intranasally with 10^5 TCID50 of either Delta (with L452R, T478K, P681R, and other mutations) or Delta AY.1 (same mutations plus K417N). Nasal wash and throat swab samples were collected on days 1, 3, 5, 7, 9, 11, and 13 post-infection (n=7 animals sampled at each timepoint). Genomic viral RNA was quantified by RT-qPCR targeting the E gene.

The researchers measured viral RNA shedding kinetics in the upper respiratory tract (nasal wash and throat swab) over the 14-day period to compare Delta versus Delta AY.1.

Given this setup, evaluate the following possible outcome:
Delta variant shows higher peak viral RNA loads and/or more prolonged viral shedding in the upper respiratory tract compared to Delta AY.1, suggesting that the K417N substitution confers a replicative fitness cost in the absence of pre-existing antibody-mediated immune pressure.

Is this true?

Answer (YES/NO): YES